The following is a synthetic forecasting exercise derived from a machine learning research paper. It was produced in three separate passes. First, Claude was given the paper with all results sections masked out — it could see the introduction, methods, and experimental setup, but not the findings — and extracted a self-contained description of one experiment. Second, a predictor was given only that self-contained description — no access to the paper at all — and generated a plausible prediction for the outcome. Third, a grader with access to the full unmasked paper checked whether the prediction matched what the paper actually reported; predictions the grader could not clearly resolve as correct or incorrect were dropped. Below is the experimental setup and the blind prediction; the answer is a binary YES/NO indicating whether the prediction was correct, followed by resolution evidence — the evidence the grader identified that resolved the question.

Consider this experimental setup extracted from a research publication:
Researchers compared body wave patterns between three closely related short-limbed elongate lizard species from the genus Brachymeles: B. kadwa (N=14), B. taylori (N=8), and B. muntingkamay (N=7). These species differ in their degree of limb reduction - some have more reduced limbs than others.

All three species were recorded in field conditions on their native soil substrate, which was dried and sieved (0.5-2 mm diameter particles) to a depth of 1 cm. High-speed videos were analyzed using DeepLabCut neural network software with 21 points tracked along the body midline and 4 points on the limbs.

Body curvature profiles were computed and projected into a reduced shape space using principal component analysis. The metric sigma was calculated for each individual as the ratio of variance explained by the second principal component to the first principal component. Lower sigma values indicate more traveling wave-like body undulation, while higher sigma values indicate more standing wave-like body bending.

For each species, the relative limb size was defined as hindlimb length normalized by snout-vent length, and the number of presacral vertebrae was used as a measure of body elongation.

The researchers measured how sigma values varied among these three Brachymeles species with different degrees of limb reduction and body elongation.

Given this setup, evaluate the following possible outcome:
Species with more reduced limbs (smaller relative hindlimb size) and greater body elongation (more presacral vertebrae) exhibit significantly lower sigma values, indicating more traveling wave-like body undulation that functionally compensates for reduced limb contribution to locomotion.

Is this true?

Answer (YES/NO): NO